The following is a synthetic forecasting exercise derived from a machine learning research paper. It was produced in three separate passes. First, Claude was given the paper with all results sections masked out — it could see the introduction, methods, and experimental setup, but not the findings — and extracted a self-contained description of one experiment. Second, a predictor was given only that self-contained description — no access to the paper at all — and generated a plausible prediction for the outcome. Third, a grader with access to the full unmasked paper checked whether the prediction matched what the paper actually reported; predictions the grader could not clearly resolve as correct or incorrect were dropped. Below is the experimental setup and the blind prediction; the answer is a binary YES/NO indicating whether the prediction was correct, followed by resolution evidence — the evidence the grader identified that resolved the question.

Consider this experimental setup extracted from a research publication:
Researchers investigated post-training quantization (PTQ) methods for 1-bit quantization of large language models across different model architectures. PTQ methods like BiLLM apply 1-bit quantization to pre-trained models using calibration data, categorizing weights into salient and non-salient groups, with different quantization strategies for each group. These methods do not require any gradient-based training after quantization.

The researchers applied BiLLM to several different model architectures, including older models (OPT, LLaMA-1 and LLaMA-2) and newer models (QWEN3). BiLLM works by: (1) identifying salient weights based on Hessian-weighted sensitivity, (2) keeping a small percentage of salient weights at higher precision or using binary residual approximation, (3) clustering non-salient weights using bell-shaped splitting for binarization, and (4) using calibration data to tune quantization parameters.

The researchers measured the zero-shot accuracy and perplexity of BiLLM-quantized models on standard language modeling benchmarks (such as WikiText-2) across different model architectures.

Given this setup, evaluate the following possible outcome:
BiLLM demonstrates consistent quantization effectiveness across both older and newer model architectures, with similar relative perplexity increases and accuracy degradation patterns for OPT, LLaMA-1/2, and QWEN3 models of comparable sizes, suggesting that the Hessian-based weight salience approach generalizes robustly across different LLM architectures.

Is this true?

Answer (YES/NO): NO